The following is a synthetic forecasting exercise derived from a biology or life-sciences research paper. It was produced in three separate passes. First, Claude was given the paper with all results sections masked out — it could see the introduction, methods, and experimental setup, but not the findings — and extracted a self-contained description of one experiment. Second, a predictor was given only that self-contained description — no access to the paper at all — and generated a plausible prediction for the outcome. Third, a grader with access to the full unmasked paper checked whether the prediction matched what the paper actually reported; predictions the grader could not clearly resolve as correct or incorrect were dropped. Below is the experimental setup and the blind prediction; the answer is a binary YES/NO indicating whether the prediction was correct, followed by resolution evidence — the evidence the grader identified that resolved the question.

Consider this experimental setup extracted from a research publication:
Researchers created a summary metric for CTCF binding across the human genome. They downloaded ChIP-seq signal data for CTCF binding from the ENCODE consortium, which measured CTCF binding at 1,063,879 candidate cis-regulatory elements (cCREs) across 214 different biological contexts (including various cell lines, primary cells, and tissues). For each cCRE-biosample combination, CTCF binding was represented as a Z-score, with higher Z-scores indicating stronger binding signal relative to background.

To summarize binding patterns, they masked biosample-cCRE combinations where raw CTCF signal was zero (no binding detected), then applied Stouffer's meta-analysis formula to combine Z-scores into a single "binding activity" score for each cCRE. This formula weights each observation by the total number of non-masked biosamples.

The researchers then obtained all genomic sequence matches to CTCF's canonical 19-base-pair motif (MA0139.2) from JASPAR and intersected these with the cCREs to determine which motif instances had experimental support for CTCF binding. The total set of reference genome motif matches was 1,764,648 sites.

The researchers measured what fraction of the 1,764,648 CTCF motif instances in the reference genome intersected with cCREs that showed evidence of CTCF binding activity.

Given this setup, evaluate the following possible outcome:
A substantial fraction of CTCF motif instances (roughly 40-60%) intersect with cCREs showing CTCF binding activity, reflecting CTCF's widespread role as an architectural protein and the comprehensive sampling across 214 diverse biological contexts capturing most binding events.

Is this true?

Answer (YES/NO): NO